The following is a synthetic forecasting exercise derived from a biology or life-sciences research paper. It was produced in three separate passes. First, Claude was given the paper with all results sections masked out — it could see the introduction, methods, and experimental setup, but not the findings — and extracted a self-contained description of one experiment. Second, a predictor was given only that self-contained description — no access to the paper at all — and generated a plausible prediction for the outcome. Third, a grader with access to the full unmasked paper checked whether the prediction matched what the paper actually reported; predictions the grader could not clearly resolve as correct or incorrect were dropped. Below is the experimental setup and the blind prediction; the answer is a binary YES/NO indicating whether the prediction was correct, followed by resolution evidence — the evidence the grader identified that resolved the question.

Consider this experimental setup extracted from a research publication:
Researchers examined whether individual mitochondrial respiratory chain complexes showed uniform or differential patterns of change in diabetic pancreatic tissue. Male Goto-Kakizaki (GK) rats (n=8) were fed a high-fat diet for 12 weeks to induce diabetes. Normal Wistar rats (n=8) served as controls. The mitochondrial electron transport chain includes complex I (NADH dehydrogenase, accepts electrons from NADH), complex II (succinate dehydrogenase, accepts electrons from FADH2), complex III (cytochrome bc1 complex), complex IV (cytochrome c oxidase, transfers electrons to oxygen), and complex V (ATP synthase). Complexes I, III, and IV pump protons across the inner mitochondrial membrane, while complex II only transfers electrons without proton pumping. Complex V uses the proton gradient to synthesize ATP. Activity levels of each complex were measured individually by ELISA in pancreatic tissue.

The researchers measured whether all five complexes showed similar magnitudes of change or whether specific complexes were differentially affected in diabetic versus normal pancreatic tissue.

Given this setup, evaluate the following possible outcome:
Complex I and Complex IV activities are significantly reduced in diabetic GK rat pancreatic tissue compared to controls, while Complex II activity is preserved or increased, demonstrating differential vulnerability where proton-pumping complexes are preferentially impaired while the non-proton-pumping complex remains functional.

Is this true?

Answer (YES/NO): NO